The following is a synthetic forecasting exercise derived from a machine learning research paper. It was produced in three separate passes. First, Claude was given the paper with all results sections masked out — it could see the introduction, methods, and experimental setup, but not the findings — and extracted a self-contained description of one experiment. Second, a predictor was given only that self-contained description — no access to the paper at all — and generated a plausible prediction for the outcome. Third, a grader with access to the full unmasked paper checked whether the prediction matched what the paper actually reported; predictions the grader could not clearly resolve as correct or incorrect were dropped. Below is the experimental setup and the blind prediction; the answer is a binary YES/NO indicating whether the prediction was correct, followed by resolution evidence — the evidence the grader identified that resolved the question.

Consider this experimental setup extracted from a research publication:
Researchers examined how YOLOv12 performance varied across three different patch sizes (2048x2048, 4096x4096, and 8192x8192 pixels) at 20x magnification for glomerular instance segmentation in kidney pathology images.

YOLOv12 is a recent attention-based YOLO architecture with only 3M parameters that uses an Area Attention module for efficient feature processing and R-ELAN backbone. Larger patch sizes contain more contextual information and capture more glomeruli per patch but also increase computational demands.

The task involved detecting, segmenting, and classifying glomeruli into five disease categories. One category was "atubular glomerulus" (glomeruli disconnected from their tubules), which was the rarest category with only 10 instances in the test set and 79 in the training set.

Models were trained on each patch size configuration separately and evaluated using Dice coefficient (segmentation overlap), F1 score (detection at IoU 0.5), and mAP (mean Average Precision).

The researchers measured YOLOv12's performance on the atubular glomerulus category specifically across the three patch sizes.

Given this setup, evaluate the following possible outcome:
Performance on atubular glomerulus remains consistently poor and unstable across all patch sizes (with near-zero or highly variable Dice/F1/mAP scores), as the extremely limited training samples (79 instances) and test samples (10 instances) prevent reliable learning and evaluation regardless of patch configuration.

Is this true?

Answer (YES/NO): NO